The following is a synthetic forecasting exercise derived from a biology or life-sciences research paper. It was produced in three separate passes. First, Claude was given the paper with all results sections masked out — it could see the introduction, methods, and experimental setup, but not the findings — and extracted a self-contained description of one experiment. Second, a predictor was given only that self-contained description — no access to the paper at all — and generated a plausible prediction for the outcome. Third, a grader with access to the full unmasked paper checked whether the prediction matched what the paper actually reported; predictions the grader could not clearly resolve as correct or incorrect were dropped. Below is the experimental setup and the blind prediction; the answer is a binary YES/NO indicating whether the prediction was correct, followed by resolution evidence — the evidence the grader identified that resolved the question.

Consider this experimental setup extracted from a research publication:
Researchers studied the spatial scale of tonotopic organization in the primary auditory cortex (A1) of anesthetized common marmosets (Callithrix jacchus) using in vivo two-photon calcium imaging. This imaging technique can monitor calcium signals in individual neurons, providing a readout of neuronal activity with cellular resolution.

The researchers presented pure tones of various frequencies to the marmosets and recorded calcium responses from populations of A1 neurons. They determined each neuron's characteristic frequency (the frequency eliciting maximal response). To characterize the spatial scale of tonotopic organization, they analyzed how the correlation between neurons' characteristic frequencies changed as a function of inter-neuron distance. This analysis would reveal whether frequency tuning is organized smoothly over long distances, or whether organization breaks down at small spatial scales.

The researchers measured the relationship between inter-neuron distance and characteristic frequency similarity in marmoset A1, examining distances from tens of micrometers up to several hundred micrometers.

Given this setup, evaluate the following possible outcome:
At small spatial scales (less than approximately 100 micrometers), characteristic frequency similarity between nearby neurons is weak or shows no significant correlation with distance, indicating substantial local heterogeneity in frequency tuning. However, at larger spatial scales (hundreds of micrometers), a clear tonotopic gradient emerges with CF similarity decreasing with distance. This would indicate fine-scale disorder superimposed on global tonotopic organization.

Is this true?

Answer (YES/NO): NO